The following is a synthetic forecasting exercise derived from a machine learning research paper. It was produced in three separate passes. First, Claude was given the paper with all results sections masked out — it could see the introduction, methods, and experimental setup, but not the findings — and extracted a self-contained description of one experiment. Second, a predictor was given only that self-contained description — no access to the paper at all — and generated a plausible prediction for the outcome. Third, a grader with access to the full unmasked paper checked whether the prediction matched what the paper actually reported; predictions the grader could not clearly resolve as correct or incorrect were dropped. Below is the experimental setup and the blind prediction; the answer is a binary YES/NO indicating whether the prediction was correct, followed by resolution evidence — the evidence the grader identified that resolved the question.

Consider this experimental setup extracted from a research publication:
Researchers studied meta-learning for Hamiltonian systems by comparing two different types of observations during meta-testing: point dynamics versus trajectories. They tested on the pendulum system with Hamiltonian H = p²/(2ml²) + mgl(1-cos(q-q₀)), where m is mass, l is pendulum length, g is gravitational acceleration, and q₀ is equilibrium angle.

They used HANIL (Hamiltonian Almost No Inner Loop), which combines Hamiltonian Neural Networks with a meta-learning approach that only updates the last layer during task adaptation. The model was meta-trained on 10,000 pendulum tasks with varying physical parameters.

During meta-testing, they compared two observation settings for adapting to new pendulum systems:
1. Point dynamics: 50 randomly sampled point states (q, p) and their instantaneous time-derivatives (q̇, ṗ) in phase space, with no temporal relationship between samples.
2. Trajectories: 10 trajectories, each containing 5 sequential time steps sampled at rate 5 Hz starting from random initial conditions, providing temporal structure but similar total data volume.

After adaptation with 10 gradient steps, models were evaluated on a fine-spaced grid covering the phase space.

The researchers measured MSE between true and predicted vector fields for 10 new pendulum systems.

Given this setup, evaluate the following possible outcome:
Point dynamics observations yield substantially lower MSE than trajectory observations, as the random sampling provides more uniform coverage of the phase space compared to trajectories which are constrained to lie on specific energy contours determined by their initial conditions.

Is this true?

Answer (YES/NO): NO